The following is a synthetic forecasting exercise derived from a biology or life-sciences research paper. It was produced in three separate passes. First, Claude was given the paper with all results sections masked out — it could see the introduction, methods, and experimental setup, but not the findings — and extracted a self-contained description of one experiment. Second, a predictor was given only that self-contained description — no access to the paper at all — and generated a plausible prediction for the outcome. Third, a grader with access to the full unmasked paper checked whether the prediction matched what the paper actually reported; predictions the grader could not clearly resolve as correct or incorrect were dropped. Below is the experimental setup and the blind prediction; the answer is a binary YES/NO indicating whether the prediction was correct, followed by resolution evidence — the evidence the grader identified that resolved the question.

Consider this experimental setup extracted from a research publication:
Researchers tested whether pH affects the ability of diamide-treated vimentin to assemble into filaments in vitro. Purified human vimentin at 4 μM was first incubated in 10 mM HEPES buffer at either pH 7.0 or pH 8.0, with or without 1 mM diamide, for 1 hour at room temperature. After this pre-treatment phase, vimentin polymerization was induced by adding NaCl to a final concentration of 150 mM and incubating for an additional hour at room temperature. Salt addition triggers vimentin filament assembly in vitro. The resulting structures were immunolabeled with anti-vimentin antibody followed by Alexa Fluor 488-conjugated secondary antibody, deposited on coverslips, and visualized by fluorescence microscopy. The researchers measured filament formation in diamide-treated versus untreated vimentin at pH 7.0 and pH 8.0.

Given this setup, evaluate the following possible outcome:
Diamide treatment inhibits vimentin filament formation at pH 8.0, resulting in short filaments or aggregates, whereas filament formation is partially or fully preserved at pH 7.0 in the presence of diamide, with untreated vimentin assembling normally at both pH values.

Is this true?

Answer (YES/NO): NO